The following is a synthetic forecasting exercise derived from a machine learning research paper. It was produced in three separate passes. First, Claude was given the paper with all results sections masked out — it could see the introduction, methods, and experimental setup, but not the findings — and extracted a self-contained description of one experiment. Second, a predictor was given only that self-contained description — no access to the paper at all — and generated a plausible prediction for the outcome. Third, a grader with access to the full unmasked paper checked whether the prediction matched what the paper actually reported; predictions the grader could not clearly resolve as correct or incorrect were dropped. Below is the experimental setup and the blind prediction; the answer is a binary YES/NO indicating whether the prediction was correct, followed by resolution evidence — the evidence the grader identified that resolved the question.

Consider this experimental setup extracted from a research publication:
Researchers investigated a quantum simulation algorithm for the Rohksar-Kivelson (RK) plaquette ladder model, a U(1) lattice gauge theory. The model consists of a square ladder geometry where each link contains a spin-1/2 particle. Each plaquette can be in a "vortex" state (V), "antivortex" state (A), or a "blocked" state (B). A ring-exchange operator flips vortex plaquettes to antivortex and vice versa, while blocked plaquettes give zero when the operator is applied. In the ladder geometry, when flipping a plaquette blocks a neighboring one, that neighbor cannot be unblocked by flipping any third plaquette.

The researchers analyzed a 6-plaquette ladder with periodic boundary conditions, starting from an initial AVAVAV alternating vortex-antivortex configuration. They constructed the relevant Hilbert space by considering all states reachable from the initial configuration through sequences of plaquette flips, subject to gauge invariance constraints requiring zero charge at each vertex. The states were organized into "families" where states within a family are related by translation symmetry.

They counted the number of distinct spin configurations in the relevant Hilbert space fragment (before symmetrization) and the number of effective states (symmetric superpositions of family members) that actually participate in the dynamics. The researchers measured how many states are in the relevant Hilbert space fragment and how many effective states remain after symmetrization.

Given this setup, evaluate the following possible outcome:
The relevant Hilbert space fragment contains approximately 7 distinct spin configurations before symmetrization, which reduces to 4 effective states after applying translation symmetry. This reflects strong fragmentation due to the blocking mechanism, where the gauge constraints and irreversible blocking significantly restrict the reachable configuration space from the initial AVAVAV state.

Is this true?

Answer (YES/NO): NO